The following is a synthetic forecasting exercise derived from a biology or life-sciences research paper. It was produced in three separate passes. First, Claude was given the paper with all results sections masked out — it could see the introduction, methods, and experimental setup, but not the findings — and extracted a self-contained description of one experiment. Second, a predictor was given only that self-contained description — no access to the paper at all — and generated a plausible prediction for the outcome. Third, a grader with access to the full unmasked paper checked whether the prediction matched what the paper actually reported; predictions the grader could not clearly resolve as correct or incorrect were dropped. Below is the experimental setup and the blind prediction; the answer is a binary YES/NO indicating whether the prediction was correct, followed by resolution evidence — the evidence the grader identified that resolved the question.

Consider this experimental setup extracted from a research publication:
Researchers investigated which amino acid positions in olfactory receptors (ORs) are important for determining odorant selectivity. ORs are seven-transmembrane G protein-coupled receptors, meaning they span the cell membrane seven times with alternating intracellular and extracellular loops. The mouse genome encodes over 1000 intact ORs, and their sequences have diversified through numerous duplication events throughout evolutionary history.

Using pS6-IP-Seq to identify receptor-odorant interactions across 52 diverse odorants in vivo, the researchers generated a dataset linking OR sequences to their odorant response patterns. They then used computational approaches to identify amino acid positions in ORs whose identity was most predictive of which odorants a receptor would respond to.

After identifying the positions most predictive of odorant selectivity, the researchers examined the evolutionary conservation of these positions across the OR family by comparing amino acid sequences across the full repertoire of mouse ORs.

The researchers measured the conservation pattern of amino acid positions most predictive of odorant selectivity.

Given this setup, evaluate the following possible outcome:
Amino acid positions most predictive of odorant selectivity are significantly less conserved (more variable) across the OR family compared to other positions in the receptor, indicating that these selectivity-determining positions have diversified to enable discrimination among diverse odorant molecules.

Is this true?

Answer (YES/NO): YES